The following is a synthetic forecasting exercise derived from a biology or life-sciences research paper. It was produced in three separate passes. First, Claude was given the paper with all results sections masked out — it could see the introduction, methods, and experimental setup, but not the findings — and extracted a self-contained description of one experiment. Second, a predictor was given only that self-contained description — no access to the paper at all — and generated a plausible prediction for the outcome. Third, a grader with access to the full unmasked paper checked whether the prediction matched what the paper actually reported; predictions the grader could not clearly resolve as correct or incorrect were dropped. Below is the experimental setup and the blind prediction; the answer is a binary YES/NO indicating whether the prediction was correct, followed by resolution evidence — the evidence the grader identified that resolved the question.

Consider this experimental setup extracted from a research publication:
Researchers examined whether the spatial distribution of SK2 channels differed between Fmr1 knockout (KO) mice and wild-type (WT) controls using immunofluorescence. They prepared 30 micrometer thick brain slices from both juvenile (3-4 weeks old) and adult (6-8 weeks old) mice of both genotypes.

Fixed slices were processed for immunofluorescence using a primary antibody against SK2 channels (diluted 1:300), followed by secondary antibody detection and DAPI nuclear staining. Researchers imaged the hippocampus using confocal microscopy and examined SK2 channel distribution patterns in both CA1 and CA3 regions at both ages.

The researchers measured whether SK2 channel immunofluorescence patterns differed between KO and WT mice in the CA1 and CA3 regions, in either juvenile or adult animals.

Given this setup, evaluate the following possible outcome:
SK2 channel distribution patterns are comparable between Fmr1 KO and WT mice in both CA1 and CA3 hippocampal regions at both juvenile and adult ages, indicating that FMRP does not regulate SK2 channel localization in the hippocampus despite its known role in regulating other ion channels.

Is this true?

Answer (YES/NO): YES